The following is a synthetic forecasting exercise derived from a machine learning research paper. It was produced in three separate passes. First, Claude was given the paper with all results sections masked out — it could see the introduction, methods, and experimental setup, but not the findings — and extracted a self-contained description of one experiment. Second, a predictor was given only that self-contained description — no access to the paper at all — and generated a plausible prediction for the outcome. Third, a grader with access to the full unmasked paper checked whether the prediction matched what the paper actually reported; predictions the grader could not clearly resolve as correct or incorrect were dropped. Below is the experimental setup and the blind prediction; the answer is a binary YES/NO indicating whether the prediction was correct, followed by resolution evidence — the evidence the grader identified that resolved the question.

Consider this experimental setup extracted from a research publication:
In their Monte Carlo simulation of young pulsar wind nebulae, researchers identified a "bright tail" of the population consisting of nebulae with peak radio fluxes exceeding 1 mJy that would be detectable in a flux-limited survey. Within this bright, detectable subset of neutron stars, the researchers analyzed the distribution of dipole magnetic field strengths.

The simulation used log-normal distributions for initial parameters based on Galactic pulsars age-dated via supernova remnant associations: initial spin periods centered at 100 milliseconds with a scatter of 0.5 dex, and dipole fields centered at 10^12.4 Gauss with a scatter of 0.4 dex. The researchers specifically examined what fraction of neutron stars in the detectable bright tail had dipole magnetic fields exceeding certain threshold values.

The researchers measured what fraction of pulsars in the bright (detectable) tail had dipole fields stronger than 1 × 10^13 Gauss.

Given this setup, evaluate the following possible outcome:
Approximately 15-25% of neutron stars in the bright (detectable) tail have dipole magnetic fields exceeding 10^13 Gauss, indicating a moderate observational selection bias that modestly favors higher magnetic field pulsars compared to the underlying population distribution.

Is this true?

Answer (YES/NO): NO